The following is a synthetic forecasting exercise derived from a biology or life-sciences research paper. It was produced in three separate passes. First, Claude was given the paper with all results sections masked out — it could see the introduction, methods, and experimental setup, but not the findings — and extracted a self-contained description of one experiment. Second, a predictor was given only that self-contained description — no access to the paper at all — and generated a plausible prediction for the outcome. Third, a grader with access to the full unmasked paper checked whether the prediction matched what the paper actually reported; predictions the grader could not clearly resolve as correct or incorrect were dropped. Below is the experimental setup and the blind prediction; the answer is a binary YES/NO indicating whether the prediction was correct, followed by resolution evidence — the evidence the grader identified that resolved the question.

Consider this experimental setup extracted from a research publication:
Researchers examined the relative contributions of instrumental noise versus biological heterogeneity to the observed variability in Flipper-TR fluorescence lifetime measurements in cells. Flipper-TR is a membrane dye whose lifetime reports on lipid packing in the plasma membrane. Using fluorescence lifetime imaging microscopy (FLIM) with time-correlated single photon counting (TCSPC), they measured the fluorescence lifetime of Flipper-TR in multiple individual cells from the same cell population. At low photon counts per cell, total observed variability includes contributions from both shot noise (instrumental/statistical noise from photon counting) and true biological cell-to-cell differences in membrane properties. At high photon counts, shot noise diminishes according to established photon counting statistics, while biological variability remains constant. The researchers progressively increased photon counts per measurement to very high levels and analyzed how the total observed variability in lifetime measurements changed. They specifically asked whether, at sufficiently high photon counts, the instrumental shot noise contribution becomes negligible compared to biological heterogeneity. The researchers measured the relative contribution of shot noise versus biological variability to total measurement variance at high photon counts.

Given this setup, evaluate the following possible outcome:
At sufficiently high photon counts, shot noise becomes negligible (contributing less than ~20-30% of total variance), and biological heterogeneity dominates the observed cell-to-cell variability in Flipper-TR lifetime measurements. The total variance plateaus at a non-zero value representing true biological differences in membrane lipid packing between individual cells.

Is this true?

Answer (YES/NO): NO